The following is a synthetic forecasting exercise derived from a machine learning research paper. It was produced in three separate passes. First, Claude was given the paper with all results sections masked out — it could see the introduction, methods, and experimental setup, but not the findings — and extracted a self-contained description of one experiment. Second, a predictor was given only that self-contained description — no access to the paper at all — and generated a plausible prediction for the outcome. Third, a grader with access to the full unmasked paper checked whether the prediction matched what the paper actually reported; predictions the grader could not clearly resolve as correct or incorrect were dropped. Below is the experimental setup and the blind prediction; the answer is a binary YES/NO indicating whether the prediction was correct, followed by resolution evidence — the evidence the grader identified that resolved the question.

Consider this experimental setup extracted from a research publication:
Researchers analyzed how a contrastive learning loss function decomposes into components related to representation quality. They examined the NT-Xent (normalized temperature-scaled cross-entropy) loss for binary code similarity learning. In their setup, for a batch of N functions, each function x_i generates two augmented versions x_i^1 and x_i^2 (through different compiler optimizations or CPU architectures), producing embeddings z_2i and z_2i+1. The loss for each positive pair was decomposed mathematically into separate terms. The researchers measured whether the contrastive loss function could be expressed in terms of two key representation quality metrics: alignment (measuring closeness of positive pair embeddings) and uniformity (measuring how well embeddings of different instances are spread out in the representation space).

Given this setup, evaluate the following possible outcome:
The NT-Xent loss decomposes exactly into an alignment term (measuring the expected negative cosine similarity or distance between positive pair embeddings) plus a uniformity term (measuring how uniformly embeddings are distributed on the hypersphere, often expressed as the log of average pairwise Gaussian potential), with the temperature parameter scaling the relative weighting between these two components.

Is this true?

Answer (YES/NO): NO